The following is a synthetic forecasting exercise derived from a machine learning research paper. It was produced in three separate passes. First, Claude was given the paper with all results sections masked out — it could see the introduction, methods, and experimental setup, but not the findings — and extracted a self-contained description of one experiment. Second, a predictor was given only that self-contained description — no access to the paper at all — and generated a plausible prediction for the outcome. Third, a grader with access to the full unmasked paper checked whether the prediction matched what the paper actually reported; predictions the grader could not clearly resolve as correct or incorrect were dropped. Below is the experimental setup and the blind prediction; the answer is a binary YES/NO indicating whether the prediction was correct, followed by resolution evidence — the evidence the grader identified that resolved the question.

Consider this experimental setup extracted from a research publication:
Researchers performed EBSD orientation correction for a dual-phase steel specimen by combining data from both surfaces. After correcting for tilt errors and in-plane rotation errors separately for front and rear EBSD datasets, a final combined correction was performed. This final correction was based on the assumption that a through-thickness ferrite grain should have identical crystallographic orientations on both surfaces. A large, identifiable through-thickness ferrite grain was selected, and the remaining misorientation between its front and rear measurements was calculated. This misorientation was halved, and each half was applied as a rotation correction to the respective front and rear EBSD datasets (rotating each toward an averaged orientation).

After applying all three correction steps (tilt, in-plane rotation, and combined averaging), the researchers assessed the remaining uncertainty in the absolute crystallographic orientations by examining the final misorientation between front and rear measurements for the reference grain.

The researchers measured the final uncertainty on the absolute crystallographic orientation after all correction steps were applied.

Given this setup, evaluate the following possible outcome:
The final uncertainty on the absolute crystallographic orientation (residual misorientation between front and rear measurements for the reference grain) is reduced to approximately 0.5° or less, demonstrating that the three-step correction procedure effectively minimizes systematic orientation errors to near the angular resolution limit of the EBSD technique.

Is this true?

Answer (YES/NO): NO